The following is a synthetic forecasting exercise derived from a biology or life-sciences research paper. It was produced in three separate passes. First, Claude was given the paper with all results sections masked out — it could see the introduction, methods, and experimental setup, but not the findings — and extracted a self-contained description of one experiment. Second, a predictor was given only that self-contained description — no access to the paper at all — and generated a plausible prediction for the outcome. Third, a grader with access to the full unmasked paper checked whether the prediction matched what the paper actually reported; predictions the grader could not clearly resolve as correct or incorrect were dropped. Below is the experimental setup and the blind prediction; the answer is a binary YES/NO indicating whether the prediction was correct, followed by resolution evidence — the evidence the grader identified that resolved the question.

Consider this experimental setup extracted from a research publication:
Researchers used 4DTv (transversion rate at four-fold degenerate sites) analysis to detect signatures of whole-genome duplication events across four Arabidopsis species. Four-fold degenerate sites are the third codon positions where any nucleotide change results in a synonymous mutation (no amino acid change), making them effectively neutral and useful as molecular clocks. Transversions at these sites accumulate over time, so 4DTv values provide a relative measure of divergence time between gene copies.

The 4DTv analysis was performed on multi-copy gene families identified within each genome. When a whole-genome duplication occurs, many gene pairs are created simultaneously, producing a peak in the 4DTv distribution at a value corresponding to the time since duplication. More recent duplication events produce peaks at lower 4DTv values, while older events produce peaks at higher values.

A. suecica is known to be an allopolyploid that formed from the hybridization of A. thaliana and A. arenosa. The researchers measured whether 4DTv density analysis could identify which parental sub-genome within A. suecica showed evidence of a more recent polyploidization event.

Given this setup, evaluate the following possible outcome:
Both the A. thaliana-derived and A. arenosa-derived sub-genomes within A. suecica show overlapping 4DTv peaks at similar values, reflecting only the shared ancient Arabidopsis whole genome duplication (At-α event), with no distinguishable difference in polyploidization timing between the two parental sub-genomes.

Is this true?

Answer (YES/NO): NO